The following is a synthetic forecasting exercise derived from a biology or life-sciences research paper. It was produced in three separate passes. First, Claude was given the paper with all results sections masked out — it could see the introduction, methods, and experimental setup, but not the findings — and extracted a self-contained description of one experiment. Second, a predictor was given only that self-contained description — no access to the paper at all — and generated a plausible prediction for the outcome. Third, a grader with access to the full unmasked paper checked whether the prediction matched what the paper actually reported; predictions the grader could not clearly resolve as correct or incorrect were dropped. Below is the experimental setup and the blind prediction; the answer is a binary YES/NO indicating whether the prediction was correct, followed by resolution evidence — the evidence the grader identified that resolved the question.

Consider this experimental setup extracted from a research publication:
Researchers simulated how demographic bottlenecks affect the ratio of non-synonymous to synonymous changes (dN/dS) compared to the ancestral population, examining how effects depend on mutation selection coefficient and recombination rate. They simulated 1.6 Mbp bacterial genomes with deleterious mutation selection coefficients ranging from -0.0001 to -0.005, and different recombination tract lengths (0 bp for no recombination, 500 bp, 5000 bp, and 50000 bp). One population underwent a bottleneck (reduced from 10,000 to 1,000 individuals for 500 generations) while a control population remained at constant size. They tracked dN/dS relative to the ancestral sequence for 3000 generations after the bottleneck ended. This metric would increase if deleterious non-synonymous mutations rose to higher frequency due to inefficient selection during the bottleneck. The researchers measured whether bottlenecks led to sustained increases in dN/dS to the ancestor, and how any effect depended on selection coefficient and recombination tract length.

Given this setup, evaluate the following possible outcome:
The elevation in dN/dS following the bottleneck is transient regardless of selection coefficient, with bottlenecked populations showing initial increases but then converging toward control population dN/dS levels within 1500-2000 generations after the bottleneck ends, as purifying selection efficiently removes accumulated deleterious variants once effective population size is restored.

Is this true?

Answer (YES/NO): NO